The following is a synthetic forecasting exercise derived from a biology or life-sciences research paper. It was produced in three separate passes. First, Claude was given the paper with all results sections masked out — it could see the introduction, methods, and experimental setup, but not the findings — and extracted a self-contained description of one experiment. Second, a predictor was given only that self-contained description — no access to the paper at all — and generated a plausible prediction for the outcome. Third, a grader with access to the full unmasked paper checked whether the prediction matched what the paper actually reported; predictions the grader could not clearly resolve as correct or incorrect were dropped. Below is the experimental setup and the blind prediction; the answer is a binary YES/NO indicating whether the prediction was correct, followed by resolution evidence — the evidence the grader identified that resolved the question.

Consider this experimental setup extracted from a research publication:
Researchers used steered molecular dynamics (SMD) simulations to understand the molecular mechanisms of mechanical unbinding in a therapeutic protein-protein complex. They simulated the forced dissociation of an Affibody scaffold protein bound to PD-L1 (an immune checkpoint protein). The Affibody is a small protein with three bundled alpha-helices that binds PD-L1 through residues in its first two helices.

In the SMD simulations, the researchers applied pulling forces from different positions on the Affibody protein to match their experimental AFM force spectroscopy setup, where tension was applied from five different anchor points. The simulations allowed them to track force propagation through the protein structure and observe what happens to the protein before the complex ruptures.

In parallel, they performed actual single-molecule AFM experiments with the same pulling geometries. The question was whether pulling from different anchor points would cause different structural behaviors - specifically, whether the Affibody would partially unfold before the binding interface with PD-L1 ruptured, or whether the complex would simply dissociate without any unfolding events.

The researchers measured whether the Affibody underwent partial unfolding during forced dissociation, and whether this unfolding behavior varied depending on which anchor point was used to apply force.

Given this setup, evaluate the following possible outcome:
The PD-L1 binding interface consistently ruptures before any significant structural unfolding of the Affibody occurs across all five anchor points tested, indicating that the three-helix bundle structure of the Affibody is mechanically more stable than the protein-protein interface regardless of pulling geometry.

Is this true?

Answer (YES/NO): NO